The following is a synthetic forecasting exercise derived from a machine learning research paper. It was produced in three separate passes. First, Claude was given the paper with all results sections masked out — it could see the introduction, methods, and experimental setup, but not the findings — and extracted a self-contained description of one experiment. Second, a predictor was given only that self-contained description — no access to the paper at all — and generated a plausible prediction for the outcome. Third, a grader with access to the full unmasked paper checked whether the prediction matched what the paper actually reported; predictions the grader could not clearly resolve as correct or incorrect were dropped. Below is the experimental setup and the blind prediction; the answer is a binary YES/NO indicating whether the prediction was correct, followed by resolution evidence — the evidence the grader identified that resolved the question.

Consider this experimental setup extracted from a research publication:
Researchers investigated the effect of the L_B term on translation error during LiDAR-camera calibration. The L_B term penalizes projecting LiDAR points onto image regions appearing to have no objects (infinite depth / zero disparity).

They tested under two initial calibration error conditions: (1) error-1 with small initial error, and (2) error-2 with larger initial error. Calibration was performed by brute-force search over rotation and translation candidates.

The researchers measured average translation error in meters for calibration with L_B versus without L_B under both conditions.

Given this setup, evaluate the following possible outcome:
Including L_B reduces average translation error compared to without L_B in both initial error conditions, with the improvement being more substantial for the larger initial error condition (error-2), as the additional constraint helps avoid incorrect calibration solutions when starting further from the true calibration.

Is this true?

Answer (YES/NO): YES